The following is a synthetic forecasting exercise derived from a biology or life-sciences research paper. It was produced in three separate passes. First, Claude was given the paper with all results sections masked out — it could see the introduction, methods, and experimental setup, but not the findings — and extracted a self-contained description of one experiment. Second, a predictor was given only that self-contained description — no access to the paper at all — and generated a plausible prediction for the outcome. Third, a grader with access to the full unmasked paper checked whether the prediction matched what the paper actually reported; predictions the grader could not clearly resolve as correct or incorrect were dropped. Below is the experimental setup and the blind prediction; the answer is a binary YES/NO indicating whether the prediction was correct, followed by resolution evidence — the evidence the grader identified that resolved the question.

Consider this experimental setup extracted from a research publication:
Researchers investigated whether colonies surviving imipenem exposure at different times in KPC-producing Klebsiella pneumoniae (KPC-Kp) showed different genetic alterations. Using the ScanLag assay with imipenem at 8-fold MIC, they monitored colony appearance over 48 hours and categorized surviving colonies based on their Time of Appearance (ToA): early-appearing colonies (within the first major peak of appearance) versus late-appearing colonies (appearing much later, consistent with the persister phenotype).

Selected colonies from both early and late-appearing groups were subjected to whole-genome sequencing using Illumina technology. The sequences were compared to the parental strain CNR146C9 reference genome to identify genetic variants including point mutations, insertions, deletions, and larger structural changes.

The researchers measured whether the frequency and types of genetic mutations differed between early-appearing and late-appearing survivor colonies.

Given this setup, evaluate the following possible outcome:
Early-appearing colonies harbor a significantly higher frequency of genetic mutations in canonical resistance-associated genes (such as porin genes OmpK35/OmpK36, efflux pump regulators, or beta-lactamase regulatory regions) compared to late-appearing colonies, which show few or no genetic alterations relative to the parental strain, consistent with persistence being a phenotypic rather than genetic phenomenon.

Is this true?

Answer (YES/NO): YES